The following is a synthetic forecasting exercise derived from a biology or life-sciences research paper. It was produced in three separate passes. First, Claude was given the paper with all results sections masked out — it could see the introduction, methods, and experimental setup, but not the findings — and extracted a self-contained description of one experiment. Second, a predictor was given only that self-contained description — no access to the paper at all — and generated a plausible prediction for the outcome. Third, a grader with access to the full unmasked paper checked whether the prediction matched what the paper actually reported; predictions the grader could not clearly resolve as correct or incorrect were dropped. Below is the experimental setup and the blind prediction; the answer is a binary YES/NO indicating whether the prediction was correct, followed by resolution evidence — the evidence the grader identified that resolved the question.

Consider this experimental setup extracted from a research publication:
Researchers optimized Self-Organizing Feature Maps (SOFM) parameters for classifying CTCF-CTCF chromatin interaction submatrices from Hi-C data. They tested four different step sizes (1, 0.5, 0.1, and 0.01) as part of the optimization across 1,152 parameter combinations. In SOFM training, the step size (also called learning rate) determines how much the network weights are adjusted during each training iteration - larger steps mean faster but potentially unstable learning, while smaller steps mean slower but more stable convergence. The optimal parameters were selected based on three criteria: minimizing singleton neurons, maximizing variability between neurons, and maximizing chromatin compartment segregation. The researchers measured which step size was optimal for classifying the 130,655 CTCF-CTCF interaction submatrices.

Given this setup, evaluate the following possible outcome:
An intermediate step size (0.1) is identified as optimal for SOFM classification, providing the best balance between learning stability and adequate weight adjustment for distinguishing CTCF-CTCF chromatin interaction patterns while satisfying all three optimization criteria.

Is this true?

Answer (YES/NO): NO